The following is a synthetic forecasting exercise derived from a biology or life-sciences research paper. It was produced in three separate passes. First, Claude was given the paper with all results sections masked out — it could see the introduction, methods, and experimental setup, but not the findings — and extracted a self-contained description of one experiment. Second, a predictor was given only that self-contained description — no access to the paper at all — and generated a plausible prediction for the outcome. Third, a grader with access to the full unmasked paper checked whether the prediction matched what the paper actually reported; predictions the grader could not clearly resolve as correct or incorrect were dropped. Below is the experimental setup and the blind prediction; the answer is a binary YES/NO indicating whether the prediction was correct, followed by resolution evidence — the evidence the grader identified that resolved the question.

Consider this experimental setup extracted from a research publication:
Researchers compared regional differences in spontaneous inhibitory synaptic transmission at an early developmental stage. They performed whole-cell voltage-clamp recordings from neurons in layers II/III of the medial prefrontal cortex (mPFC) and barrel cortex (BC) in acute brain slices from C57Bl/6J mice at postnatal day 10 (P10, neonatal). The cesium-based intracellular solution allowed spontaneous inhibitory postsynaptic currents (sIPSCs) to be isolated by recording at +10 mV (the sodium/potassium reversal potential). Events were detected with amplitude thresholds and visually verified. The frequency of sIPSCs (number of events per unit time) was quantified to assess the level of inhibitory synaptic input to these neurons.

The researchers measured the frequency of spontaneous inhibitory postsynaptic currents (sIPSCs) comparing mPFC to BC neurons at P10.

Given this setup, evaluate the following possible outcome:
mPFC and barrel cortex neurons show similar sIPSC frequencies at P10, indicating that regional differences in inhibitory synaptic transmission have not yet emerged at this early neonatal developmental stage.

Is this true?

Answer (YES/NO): NO